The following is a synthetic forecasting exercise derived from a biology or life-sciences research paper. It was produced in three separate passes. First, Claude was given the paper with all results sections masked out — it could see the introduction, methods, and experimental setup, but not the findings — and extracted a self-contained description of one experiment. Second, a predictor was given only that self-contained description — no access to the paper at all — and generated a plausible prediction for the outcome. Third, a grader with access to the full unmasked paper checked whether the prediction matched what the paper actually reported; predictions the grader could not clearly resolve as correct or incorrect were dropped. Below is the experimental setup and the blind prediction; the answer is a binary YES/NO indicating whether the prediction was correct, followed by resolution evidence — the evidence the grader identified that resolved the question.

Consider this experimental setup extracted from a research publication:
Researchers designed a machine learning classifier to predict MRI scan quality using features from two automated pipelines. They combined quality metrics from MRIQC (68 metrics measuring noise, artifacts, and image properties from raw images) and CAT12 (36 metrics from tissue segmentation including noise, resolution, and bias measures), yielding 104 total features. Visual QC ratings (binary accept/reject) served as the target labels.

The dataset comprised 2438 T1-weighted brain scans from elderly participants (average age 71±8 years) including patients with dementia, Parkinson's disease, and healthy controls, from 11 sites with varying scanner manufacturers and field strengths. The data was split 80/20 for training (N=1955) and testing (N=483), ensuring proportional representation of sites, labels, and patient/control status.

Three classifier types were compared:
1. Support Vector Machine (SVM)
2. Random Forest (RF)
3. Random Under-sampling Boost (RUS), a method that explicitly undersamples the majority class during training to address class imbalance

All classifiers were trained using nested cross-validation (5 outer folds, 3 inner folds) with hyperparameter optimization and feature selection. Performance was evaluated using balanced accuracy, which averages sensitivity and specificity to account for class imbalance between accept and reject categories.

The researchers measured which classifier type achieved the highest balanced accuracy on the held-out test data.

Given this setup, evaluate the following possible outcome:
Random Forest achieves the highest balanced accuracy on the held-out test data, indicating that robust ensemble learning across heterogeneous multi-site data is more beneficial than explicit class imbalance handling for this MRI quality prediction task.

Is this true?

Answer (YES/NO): NO